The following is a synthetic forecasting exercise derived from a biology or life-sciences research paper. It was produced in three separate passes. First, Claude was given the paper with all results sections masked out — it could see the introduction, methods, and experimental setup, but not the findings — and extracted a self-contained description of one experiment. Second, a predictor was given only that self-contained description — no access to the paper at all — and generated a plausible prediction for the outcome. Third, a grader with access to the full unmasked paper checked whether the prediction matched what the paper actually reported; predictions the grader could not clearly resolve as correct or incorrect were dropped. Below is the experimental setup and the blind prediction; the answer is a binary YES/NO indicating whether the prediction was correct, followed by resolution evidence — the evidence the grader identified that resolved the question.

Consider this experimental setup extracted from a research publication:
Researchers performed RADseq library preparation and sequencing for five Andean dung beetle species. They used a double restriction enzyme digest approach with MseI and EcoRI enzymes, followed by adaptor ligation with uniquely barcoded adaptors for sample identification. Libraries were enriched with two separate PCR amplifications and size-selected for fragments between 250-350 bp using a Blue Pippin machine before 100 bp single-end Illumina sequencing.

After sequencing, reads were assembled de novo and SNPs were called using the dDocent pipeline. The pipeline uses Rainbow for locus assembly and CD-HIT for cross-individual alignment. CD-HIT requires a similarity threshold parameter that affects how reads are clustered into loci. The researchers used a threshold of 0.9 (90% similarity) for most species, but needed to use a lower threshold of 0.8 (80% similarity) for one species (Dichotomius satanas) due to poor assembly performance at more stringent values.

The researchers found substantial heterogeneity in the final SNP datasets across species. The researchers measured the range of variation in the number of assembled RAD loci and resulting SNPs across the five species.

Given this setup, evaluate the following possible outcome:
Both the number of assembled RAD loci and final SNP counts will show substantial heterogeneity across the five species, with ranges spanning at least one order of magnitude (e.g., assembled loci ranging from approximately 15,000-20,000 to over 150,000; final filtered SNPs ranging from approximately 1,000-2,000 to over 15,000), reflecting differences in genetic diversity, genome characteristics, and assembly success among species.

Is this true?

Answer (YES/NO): NO